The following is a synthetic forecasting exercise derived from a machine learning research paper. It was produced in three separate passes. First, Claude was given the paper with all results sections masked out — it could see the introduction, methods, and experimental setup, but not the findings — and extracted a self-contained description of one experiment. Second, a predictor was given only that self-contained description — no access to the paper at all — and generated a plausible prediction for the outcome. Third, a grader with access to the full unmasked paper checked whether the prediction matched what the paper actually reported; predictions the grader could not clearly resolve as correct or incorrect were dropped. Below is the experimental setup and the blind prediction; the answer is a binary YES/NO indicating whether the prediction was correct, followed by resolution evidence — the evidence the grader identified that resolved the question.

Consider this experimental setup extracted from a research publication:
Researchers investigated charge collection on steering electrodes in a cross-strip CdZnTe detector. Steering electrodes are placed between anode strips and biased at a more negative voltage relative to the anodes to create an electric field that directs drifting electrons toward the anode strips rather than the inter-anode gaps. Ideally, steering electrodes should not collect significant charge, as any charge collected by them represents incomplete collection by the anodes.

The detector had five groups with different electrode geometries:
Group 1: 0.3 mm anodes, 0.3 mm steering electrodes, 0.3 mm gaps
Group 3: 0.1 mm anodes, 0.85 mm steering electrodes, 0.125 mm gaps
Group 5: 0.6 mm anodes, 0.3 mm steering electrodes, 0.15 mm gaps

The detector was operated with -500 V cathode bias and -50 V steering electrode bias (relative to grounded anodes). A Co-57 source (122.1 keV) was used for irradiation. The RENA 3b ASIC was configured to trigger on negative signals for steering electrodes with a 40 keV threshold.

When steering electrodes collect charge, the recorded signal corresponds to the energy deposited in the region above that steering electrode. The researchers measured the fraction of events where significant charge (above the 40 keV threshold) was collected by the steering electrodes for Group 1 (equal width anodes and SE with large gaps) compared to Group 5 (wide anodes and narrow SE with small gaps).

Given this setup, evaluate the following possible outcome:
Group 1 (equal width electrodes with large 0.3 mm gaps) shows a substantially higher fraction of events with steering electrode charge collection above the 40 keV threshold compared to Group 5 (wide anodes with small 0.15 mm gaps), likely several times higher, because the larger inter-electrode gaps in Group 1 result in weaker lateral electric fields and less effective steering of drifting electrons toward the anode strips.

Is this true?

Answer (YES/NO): YES